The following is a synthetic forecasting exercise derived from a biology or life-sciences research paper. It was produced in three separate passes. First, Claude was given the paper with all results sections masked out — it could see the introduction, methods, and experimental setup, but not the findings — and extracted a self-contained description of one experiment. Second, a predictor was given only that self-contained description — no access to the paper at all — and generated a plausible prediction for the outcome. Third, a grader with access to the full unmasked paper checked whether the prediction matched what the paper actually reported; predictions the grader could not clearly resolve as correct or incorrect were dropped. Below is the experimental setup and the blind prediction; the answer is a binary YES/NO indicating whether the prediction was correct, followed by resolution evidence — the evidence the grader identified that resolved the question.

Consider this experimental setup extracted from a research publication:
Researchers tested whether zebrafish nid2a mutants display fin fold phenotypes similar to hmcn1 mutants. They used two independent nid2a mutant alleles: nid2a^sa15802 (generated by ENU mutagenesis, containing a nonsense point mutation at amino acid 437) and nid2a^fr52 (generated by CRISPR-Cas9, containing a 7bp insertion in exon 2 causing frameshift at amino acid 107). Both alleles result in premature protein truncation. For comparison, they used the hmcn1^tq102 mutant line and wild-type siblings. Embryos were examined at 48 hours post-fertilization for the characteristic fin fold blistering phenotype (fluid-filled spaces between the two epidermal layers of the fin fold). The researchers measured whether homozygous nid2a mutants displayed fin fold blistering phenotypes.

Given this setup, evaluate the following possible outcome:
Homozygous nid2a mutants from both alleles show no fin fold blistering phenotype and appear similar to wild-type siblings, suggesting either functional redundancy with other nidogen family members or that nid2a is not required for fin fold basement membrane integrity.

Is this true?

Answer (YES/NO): NO